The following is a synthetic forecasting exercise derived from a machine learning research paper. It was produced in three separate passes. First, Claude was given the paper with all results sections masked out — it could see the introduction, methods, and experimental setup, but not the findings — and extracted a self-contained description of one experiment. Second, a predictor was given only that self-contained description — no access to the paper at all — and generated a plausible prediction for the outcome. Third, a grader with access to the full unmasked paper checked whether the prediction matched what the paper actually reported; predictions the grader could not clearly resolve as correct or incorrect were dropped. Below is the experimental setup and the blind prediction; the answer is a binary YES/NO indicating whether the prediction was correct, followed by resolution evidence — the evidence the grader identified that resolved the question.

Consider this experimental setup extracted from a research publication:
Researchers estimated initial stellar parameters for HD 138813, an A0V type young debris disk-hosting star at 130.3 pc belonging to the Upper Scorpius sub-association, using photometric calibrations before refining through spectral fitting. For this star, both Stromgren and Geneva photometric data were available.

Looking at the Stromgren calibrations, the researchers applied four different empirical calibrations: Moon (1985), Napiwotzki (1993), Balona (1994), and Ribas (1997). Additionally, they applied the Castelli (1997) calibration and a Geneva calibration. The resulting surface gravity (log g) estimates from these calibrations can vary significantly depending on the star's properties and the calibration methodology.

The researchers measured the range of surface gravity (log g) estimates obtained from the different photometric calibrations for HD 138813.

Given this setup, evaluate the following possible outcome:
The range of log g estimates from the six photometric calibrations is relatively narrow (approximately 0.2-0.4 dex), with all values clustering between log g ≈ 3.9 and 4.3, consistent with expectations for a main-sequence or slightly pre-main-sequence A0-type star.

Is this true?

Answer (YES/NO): NO